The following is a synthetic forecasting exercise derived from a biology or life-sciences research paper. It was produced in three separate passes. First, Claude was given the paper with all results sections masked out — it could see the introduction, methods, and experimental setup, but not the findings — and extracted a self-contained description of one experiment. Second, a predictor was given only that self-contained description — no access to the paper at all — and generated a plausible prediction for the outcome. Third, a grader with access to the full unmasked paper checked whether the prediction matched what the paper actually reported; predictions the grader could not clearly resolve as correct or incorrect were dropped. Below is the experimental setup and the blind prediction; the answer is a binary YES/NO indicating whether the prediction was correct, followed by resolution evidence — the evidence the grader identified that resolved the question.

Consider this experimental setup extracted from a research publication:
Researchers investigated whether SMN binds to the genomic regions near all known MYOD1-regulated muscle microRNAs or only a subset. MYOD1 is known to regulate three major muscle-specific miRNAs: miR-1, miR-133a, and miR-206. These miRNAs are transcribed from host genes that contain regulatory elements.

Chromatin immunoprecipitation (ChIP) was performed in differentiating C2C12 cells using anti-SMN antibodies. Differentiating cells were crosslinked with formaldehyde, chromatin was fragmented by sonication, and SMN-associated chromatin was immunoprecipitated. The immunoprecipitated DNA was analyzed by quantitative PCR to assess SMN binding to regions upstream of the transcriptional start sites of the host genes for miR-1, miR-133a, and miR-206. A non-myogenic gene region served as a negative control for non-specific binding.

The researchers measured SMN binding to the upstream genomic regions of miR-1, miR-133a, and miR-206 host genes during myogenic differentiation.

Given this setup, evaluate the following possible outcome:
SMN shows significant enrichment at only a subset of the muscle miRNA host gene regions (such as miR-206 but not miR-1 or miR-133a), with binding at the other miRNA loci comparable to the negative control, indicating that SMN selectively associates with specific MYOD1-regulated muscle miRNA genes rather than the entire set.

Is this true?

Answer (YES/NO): NO